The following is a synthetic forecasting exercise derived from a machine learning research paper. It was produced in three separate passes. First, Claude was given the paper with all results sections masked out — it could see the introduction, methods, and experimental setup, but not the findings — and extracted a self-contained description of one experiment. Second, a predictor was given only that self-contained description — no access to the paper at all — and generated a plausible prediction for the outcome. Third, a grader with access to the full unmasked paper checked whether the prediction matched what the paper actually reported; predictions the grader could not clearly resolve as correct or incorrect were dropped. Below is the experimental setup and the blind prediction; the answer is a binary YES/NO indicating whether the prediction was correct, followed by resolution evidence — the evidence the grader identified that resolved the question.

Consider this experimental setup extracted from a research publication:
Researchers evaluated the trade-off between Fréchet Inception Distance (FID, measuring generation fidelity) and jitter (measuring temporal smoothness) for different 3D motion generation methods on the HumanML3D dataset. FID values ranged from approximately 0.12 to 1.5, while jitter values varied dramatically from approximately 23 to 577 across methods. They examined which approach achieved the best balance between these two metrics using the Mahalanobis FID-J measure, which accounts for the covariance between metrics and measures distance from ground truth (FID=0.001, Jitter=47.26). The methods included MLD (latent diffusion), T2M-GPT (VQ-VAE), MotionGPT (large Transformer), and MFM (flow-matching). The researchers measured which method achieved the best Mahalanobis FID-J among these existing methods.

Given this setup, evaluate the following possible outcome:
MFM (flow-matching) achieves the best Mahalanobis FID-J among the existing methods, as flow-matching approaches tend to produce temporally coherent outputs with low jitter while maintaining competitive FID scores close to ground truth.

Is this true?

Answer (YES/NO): NO